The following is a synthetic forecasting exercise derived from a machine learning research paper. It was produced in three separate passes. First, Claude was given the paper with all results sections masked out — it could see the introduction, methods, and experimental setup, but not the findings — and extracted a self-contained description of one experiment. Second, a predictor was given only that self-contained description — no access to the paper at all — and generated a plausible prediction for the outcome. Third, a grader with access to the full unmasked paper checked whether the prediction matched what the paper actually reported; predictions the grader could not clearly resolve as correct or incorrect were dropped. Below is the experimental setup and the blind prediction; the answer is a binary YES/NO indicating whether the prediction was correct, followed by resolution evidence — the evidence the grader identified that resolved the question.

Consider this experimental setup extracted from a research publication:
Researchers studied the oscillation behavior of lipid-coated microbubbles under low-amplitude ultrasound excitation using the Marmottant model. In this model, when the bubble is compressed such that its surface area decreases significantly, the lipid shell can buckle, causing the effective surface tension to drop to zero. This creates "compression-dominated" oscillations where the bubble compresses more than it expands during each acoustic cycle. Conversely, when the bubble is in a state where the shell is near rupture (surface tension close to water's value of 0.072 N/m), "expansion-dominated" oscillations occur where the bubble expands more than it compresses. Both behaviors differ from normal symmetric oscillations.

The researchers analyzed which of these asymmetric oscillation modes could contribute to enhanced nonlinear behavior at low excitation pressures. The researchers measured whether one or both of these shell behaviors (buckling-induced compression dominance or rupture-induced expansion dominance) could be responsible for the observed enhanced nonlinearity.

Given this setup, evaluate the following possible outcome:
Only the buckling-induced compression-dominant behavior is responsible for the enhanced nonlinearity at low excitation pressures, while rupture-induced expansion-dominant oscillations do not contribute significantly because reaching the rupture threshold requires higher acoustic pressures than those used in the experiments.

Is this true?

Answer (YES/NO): NO